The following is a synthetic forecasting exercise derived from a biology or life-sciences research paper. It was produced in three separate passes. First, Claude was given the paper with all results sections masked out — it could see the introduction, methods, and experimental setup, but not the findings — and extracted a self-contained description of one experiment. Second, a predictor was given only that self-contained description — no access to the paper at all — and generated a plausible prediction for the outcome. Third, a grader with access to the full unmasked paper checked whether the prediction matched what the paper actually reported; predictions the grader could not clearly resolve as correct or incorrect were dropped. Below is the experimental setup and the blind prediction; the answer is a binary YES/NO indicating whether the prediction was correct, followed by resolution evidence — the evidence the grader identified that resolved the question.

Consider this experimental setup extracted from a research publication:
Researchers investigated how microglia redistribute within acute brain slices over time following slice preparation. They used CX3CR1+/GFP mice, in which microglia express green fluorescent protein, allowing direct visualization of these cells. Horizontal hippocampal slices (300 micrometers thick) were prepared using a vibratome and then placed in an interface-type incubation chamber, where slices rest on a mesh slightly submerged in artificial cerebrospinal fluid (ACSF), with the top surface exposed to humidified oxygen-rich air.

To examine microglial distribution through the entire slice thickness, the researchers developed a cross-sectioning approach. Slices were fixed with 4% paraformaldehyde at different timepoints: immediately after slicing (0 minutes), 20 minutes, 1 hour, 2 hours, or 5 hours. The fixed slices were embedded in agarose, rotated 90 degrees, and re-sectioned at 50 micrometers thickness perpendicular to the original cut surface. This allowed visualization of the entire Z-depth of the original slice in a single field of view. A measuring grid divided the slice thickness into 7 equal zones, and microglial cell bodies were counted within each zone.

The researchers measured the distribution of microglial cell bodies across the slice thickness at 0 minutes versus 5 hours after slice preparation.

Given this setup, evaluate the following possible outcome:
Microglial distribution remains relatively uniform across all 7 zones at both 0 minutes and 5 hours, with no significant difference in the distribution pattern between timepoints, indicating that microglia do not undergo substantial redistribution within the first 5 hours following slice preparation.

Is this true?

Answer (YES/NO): NO